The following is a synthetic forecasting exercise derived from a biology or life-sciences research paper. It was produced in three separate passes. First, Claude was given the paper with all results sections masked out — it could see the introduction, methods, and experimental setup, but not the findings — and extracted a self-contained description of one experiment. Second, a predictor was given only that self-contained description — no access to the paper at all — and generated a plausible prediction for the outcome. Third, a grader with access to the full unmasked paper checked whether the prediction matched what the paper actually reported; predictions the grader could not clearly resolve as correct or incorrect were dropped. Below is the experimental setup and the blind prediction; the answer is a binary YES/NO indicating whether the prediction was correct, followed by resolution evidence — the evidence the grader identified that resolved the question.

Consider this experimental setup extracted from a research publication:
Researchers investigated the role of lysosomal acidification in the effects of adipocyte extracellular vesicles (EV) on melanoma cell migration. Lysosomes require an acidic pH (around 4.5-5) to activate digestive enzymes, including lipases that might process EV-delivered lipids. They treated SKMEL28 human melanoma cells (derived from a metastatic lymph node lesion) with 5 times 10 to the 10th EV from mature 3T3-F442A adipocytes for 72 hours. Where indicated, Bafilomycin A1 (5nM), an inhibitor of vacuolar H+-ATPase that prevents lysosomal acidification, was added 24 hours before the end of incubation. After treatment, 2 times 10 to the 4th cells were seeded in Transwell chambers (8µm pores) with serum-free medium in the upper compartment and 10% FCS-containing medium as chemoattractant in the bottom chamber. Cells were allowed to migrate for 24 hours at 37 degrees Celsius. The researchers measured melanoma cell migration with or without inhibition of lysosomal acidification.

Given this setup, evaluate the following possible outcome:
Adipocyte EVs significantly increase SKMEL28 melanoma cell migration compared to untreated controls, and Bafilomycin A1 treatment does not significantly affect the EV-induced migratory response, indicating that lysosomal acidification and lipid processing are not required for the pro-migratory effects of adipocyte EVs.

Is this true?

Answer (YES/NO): NO